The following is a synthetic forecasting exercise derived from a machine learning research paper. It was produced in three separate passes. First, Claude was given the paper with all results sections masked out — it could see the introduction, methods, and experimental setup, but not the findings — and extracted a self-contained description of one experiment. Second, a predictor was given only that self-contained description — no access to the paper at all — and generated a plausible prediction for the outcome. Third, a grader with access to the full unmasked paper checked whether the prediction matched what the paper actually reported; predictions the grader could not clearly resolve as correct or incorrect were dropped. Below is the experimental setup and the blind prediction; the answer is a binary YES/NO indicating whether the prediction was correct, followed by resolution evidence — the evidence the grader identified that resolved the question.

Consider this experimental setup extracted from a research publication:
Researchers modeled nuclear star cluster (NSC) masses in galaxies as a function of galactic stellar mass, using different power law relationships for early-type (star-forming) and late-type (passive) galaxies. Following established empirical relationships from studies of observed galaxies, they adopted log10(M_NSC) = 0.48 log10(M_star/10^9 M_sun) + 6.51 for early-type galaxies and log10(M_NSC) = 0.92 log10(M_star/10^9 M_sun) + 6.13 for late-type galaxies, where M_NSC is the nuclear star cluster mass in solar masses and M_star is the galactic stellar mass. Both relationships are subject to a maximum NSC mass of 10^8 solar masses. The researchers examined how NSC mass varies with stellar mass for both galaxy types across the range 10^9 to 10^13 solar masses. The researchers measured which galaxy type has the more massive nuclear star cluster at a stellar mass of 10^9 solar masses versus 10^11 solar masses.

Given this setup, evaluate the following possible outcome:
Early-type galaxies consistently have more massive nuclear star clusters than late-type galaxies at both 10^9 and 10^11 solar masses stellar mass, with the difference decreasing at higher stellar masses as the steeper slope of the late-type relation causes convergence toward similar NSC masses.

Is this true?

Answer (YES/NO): NO